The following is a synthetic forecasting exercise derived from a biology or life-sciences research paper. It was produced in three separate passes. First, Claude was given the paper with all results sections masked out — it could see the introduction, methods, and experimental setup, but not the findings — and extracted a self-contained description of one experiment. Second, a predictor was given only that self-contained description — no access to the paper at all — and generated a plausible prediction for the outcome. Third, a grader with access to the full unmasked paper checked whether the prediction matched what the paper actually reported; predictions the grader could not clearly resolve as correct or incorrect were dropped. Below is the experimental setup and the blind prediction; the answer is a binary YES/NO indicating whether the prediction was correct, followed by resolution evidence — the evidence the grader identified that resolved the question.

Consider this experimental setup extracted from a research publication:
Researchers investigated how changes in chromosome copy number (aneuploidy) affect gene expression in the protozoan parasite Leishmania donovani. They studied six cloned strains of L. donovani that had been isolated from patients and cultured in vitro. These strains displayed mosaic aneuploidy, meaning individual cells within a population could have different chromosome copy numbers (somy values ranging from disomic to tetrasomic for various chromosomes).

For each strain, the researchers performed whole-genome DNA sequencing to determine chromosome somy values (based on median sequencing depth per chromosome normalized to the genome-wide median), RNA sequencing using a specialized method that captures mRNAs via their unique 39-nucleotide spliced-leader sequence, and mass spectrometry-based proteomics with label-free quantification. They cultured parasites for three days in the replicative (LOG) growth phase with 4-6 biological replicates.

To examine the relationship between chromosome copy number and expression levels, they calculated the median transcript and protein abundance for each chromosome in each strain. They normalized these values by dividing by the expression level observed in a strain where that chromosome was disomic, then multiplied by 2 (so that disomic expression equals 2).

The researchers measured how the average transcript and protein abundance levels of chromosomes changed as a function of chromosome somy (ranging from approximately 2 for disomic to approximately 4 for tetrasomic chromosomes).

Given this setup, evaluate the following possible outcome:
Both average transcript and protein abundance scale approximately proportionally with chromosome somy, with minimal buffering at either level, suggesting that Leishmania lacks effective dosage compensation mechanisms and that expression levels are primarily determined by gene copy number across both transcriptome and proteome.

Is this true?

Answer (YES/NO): NO